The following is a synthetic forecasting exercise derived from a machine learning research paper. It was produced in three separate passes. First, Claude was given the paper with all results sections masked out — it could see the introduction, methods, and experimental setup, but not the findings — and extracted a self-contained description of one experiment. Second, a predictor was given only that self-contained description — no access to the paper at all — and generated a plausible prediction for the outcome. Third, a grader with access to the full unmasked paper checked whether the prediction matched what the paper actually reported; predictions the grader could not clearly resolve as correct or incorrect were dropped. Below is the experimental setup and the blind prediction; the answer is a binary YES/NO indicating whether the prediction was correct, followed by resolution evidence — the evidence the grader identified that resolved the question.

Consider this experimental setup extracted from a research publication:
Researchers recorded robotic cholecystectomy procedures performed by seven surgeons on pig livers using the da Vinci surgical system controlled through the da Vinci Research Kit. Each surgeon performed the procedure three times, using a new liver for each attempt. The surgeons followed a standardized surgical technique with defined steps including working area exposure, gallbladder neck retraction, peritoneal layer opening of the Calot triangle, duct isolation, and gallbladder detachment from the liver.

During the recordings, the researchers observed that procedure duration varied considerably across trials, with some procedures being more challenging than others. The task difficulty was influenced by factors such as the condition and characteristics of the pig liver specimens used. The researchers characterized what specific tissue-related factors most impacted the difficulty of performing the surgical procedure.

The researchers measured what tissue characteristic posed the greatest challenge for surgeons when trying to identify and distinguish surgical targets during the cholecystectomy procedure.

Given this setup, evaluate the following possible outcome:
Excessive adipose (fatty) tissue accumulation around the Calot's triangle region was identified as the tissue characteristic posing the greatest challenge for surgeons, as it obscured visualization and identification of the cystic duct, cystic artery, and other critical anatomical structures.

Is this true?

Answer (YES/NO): NO